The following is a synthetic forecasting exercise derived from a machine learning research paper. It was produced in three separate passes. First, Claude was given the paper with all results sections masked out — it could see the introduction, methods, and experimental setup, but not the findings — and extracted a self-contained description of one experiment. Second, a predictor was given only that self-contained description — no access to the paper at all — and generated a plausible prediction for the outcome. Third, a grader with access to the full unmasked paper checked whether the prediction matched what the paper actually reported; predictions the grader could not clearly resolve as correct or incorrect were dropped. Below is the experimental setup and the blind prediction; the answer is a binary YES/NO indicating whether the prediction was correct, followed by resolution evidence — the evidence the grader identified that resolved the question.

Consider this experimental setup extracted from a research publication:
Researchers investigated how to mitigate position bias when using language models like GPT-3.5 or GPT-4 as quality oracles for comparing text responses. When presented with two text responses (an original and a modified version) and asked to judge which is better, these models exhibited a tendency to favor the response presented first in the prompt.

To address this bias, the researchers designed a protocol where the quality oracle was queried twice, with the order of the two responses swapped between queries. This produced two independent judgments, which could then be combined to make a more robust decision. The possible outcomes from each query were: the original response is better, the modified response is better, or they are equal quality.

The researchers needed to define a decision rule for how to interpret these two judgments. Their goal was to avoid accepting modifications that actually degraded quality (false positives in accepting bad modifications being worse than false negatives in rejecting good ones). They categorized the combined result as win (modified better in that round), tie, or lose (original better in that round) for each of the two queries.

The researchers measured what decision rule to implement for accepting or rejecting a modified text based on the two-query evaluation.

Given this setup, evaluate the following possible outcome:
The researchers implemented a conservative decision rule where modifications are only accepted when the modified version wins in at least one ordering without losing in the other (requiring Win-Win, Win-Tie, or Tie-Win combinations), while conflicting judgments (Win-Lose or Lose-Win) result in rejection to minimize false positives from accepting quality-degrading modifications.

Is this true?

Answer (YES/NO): NO